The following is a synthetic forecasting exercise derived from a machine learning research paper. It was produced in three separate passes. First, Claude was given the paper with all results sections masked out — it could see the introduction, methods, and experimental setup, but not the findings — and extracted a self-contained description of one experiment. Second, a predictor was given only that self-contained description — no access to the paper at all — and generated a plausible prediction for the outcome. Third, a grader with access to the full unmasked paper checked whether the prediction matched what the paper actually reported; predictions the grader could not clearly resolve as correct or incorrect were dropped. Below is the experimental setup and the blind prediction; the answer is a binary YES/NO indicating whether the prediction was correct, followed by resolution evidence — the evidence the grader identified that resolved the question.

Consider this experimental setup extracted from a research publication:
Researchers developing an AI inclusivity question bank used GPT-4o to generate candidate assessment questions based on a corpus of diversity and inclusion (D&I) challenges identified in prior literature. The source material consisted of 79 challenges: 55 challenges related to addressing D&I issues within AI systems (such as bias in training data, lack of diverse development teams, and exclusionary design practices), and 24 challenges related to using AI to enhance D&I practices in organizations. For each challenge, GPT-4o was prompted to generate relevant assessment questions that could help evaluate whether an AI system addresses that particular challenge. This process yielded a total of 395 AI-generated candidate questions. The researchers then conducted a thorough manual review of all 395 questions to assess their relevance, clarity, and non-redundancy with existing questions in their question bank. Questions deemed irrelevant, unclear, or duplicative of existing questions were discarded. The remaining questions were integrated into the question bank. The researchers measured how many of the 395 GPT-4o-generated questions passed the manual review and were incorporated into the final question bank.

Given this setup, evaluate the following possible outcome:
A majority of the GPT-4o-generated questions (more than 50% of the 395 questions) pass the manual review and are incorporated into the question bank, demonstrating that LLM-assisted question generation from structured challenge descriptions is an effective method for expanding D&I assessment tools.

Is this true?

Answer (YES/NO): NO